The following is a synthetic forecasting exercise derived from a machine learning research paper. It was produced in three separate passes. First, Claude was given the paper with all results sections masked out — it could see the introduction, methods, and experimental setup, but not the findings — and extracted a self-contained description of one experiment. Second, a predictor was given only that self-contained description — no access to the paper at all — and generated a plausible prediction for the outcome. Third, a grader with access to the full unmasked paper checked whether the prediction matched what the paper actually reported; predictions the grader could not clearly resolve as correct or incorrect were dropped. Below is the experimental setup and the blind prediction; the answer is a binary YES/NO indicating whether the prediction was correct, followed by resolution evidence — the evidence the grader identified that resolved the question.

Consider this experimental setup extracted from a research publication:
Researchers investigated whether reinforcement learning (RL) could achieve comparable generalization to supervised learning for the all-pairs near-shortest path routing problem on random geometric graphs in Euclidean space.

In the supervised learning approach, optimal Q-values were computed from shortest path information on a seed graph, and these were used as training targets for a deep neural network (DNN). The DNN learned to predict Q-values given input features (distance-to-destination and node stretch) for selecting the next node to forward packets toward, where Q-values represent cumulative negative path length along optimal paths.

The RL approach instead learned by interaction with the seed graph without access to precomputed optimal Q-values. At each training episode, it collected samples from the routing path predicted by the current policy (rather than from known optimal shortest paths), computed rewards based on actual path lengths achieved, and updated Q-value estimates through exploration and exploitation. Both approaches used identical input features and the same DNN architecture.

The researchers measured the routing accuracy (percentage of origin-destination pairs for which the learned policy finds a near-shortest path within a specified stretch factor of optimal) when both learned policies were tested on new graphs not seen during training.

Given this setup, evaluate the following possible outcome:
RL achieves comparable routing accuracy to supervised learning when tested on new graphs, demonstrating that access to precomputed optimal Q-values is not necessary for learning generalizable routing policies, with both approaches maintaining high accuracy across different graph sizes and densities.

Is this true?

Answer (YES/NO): YES